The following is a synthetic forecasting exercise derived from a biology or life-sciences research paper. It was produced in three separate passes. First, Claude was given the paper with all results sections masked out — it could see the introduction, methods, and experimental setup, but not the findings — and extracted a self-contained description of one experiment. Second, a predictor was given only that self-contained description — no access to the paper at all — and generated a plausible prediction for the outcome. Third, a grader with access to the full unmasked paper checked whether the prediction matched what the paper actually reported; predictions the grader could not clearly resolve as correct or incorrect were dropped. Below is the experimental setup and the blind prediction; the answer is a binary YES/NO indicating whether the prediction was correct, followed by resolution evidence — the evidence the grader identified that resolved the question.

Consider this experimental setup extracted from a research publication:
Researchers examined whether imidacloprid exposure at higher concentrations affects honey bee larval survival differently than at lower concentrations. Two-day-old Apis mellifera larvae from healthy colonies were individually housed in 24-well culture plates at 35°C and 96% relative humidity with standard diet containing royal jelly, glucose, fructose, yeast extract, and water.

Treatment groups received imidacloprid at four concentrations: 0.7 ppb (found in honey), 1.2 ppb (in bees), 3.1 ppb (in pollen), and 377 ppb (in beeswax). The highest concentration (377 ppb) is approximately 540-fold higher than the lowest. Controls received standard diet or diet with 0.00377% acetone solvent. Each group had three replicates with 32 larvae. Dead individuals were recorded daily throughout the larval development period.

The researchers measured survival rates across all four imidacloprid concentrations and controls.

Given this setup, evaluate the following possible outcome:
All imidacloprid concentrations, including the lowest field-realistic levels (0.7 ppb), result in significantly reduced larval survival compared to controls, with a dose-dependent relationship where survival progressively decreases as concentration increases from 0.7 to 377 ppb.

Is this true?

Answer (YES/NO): NO